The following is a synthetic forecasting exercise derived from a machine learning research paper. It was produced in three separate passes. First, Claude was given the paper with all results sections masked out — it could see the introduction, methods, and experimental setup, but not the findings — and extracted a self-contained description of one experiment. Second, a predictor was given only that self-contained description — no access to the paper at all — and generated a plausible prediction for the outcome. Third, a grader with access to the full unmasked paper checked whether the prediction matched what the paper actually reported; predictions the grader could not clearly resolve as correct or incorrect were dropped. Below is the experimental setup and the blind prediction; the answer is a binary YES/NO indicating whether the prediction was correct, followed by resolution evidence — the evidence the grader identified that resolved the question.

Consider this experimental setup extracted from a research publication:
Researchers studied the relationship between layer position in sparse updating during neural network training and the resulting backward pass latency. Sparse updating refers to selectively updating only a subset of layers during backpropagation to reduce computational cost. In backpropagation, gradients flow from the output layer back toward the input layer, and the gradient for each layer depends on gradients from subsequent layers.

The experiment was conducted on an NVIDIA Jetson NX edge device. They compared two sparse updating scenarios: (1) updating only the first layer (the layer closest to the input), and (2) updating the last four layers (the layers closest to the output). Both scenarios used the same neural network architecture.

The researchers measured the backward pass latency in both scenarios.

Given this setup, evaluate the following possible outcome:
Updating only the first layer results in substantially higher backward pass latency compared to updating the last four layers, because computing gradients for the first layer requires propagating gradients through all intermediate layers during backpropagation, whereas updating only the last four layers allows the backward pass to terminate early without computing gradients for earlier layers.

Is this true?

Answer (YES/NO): NO